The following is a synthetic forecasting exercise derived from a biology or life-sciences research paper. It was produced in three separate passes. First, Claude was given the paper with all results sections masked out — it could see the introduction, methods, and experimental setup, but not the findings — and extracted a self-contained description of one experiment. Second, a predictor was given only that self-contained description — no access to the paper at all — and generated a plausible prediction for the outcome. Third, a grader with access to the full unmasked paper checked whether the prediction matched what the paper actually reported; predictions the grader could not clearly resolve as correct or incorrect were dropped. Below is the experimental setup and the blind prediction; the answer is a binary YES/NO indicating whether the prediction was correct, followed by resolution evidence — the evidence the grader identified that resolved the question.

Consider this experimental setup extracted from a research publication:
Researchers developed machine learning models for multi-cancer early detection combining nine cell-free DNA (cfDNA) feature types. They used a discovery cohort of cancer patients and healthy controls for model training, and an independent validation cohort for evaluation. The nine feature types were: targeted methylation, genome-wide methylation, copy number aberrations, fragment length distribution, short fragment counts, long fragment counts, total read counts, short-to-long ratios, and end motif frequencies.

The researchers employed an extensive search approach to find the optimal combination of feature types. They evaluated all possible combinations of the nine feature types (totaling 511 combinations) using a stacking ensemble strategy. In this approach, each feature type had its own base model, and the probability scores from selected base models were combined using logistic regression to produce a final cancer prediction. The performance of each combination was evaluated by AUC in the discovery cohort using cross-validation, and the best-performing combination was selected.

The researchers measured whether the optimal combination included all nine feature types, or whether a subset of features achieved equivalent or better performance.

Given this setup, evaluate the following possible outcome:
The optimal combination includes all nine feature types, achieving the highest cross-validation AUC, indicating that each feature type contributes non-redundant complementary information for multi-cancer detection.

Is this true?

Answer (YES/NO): NO